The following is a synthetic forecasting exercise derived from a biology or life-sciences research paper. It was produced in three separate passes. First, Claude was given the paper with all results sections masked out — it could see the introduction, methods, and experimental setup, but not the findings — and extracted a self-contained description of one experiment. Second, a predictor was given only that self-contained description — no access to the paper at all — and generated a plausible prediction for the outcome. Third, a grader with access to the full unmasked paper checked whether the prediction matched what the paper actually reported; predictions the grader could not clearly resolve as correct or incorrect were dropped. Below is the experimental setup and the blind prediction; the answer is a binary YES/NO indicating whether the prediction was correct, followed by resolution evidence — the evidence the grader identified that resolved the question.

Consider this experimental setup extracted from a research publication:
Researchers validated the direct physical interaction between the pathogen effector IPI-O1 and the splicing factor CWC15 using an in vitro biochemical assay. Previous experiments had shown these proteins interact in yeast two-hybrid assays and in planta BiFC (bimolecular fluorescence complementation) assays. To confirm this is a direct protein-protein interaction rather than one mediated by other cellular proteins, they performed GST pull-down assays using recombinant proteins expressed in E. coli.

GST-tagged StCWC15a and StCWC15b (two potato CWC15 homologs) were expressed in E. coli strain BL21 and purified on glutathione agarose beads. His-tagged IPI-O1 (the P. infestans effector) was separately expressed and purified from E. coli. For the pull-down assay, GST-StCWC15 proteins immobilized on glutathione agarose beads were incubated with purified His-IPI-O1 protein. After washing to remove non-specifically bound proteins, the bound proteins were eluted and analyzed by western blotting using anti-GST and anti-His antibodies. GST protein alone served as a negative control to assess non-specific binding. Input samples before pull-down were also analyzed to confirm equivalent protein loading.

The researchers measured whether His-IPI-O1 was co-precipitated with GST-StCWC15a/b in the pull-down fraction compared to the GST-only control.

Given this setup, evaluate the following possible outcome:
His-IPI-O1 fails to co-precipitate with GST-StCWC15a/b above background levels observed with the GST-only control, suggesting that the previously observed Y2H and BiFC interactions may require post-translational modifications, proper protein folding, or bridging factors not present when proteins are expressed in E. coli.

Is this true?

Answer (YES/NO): NO